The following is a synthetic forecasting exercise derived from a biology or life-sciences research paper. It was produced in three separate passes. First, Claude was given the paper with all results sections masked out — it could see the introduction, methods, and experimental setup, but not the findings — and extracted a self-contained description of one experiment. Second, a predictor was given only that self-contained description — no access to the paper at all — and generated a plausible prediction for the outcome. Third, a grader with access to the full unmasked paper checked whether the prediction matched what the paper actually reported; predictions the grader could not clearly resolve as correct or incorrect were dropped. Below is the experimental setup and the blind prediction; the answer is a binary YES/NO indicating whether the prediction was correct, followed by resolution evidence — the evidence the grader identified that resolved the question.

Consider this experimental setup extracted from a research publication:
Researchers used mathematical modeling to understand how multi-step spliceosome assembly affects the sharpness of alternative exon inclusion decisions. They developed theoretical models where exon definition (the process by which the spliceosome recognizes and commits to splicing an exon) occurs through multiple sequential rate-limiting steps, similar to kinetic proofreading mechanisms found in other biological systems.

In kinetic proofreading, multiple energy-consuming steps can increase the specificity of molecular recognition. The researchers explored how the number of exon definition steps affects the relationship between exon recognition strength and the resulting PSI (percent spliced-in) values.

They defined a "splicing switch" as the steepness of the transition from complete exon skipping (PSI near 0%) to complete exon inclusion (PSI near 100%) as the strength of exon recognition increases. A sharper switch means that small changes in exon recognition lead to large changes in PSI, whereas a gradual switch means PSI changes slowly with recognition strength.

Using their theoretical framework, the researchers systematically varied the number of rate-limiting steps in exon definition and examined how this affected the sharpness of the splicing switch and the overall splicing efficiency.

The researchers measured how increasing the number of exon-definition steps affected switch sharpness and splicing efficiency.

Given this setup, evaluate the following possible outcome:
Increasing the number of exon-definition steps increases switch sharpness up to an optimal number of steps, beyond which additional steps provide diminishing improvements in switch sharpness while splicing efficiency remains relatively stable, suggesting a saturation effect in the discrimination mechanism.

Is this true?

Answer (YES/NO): NO